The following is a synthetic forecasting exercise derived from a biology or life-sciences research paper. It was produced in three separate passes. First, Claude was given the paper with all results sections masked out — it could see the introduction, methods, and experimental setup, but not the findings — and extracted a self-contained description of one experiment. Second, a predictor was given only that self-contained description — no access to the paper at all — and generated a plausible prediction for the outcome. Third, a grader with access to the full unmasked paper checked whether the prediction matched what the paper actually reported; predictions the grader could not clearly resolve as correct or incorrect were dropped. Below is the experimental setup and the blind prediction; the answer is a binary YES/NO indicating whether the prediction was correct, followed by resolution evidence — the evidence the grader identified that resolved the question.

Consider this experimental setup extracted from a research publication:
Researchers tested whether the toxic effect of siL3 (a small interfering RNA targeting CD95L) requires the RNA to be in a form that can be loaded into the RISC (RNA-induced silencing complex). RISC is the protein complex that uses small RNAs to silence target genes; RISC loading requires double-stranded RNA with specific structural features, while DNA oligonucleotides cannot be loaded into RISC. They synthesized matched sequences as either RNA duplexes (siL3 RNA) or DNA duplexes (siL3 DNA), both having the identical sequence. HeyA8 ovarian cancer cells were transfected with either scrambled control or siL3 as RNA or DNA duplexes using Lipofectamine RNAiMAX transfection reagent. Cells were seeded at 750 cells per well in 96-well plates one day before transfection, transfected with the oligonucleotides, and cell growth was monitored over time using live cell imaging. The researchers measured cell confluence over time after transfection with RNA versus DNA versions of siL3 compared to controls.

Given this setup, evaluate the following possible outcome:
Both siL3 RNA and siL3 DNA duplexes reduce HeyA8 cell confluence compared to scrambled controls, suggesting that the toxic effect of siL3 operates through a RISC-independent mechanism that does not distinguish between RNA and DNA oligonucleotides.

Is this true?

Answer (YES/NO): NO